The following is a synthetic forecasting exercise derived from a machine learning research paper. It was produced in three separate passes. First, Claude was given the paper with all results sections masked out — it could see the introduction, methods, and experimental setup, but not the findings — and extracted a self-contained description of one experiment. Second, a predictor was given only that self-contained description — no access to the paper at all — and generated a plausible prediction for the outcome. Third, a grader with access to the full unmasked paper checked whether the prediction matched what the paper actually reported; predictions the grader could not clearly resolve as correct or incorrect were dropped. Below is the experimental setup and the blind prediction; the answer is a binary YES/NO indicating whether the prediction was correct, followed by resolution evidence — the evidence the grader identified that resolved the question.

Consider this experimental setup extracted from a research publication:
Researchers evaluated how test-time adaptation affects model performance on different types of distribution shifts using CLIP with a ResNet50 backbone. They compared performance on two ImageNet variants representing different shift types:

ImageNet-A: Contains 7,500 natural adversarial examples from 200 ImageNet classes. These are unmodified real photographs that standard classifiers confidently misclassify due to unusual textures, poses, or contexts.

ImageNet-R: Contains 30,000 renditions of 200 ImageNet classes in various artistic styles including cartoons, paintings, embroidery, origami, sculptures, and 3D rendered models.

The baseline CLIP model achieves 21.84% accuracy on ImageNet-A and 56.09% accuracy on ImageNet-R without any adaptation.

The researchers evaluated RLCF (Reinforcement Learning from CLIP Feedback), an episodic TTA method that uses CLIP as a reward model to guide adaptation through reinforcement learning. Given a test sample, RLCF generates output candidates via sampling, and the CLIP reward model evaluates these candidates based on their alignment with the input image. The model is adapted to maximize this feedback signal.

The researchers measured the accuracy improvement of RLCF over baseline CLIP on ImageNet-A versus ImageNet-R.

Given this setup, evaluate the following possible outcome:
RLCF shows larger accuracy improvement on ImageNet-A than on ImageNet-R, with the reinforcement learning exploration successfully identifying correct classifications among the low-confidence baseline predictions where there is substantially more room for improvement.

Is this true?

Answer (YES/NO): YES